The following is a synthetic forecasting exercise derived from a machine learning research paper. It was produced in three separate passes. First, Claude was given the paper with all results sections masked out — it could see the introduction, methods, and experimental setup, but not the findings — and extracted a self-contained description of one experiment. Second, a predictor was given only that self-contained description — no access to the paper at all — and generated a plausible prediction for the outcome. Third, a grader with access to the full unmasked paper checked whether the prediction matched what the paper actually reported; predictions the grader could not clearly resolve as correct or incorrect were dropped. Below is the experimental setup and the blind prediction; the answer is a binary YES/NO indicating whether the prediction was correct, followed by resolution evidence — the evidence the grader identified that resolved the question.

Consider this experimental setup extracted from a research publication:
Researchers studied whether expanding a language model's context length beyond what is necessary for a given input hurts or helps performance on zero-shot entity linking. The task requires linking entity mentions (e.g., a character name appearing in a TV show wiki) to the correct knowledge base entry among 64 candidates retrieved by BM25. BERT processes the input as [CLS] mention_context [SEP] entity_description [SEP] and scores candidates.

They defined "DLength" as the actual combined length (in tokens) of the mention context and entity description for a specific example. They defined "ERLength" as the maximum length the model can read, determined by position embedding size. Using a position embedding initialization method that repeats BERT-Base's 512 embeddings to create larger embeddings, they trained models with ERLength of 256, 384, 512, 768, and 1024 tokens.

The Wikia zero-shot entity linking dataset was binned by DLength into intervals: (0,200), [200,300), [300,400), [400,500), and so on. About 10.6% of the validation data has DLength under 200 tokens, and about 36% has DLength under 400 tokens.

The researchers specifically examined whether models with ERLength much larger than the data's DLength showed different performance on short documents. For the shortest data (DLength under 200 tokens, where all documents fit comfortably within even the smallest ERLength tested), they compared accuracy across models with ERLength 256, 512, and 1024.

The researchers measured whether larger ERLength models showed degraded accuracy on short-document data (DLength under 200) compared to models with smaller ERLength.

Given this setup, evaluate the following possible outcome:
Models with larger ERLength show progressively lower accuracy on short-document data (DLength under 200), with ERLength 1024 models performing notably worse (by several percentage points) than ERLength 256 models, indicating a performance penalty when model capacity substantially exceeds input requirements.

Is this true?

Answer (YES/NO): NO